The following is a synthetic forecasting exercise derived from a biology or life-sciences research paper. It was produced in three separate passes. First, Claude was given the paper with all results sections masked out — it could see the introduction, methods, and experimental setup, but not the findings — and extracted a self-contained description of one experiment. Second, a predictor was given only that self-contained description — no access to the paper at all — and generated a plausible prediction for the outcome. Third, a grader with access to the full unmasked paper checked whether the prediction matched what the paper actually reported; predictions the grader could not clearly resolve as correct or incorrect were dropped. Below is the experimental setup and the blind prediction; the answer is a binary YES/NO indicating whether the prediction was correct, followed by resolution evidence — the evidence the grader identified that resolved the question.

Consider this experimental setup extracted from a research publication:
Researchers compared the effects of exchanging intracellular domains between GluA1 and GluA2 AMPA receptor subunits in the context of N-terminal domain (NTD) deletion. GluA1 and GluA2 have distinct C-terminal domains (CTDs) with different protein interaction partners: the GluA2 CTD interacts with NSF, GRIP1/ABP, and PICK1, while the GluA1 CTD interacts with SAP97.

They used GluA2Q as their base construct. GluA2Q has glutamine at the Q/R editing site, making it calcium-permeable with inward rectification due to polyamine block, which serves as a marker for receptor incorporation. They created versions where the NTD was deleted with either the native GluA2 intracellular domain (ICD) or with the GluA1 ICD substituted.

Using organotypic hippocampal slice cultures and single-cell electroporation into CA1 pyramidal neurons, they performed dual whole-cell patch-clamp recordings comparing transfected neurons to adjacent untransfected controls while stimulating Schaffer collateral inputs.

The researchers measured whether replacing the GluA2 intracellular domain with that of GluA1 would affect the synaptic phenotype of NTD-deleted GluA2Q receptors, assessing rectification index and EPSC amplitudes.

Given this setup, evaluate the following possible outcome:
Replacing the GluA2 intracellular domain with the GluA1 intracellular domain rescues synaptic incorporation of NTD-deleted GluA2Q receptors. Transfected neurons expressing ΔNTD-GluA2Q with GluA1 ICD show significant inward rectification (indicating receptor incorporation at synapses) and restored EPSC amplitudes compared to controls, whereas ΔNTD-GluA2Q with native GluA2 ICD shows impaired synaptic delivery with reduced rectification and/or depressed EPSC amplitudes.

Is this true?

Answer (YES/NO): NO